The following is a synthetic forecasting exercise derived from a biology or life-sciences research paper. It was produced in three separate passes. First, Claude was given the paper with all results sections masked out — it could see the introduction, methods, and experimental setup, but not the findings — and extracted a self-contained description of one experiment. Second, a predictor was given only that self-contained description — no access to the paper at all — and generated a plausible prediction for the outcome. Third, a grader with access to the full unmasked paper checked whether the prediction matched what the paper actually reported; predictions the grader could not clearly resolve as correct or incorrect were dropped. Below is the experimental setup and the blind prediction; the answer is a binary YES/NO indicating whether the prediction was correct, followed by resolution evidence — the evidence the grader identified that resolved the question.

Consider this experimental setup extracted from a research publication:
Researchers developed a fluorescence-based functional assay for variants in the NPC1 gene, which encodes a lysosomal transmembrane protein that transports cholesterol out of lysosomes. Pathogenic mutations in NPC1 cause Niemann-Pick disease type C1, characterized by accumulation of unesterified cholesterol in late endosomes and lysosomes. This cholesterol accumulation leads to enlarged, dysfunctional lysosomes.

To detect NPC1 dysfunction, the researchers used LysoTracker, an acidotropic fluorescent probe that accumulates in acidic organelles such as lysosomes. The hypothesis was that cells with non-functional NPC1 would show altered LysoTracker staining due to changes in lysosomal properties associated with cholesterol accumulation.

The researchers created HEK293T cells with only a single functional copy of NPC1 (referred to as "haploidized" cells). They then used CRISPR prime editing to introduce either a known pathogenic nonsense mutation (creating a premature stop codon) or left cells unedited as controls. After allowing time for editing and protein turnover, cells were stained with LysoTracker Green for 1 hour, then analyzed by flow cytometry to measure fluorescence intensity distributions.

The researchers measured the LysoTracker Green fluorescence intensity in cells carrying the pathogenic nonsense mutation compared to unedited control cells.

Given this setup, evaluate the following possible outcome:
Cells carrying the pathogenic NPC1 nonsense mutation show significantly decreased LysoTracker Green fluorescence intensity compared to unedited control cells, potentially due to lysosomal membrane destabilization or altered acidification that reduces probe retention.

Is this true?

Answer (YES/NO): NO